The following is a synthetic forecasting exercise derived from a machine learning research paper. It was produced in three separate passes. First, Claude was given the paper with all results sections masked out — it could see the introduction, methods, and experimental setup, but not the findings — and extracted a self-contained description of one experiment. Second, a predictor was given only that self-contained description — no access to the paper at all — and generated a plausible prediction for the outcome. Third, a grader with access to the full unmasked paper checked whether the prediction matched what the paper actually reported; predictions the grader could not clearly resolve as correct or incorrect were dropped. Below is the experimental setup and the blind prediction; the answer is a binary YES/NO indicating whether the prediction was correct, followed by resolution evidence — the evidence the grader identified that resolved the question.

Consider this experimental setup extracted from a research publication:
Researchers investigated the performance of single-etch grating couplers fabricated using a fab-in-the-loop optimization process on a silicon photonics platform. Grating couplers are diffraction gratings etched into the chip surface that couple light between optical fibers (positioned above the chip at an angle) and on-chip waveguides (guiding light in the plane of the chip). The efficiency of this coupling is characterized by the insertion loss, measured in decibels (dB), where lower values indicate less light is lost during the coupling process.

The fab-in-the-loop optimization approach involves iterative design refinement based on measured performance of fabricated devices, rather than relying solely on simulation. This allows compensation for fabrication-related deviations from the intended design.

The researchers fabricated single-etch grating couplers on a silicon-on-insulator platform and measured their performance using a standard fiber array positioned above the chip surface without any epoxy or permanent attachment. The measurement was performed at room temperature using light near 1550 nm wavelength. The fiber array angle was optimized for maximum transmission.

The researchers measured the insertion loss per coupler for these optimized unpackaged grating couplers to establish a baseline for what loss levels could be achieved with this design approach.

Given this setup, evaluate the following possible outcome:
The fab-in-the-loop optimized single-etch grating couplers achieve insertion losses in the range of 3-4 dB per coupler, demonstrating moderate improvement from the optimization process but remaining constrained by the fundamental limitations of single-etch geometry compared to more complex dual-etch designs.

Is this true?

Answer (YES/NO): NO